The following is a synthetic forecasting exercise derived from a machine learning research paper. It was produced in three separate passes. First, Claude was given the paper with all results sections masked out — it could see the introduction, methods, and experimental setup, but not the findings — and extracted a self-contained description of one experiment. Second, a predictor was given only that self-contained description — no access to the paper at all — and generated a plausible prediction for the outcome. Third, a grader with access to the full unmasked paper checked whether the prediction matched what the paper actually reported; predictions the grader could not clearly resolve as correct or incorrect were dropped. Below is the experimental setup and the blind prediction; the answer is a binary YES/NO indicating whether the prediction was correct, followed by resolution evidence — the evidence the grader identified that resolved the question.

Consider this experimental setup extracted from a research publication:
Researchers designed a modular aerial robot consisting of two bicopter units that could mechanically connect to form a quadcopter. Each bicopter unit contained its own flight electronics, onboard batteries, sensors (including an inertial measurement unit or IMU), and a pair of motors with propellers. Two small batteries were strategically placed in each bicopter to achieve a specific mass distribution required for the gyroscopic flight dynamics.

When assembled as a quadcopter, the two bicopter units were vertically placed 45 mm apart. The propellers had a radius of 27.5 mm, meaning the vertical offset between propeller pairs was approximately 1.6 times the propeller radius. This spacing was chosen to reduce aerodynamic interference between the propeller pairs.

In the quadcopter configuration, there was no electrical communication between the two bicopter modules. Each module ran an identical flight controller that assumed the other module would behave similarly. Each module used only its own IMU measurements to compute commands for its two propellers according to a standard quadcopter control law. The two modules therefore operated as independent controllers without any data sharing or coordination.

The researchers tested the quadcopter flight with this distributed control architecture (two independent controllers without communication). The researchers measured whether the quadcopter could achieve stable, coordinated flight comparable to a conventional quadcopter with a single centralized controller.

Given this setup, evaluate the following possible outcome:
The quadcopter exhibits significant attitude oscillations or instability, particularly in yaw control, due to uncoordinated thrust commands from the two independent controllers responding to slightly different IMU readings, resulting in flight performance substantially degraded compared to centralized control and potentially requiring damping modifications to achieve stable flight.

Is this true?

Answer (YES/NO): NO